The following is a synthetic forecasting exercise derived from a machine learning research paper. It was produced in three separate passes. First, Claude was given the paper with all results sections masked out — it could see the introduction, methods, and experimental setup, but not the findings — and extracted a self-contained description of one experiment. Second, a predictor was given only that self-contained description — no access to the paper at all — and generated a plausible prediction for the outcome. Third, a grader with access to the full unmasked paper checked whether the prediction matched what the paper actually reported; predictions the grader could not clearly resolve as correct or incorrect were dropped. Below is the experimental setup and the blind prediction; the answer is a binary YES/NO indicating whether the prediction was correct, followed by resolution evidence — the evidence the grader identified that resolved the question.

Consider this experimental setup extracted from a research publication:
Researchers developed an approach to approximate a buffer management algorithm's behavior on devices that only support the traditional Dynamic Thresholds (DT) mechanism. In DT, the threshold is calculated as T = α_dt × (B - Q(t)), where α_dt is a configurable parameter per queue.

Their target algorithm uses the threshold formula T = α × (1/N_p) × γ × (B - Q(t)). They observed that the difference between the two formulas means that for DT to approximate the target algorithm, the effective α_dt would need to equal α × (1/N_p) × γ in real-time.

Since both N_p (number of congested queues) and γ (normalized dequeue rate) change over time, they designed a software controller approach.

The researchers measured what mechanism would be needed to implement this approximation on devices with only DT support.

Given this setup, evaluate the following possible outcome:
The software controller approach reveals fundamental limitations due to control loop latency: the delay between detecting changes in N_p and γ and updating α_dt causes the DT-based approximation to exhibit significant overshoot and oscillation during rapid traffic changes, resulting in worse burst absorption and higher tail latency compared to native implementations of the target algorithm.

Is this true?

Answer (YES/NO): NO